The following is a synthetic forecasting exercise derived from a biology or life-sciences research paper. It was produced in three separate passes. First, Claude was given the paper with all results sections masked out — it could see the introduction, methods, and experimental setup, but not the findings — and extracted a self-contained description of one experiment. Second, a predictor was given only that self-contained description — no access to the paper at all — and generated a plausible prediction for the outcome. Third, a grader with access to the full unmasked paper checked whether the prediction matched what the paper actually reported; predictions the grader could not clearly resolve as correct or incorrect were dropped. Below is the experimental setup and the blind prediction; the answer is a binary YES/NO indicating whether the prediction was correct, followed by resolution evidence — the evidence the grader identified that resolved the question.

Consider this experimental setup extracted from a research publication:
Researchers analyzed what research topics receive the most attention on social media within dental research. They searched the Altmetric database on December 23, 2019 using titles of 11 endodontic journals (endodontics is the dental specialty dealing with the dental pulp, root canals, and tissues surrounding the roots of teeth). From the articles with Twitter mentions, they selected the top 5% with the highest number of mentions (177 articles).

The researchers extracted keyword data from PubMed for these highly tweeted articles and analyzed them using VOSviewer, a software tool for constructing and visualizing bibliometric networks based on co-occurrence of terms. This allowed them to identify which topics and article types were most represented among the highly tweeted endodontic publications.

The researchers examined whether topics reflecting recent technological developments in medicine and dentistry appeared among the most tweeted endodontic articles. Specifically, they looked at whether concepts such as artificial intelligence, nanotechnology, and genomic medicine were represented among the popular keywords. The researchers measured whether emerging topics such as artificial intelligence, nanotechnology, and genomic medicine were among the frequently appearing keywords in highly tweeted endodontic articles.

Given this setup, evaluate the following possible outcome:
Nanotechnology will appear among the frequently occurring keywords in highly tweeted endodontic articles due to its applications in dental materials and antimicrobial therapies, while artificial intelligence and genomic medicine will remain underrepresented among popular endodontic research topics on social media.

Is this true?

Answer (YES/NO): NO